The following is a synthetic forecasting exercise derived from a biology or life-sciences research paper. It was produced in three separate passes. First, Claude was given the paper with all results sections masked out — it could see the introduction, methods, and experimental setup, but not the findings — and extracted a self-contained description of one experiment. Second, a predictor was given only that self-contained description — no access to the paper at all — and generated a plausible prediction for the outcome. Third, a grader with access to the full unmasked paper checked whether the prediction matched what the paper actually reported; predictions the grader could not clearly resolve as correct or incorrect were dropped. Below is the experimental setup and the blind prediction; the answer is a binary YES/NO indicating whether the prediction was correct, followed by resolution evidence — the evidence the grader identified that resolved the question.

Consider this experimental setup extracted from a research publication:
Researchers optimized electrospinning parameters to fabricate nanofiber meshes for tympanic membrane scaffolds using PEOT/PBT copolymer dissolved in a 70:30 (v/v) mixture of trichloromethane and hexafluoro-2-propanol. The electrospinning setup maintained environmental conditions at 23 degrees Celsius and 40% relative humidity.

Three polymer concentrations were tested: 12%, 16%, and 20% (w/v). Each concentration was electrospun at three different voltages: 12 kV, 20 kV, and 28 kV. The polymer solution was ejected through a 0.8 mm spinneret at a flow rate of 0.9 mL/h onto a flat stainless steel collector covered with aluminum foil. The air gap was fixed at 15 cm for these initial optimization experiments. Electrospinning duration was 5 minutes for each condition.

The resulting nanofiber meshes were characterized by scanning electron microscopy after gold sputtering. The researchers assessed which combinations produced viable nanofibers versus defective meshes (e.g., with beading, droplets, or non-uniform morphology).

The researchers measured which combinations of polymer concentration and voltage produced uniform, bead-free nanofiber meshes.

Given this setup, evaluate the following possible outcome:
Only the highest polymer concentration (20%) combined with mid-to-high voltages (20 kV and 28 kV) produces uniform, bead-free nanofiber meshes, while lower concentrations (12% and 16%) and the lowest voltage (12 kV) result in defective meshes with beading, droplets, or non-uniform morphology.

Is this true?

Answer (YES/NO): NO